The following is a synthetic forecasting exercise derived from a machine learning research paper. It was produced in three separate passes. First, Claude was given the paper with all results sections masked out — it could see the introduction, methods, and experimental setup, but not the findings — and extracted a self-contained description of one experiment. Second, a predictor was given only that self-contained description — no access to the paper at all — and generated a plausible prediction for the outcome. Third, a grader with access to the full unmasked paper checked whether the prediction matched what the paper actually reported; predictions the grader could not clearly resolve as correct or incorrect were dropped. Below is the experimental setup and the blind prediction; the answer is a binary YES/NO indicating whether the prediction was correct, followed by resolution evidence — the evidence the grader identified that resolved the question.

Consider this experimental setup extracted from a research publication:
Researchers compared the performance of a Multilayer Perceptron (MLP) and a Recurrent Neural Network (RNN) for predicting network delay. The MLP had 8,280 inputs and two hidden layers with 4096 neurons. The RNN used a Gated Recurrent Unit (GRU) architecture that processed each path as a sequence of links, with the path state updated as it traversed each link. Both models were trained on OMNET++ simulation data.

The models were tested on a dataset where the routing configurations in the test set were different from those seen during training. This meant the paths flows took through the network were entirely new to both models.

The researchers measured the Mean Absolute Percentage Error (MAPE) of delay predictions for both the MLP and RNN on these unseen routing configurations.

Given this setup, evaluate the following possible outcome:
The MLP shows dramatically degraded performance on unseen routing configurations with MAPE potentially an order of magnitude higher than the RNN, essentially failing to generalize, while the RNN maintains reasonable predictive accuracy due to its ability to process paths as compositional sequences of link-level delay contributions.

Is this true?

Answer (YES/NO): NO